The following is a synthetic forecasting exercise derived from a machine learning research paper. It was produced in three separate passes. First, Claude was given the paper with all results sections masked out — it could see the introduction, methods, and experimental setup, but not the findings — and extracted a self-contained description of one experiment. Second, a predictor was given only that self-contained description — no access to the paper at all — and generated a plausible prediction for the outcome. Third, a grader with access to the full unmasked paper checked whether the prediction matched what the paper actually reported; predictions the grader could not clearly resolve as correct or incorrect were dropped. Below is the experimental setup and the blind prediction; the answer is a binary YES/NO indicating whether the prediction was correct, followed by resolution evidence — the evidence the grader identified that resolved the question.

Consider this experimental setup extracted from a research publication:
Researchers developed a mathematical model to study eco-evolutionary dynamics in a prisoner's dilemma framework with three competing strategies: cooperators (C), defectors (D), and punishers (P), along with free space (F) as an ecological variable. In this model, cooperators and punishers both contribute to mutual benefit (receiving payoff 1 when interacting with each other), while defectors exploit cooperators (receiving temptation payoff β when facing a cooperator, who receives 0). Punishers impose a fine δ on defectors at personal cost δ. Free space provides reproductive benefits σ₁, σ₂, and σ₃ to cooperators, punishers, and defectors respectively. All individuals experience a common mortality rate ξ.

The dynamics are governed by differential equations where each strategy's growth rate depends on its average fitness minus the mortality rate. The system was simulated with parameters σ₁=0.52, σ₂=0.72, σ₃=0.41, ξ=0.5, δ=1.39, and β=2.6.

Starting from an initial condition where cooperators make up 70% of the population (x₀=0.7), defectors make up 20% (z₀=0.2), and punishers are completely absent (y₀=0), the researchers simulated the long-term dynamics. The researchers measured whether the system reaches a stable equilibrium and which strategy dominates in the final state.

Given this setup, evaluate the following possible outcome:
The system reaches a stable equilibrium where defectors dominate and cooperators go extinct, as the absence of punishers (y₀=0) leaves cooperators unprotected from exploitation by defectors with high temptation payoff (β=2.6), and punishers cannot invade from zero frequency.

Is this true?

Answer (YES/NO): NO